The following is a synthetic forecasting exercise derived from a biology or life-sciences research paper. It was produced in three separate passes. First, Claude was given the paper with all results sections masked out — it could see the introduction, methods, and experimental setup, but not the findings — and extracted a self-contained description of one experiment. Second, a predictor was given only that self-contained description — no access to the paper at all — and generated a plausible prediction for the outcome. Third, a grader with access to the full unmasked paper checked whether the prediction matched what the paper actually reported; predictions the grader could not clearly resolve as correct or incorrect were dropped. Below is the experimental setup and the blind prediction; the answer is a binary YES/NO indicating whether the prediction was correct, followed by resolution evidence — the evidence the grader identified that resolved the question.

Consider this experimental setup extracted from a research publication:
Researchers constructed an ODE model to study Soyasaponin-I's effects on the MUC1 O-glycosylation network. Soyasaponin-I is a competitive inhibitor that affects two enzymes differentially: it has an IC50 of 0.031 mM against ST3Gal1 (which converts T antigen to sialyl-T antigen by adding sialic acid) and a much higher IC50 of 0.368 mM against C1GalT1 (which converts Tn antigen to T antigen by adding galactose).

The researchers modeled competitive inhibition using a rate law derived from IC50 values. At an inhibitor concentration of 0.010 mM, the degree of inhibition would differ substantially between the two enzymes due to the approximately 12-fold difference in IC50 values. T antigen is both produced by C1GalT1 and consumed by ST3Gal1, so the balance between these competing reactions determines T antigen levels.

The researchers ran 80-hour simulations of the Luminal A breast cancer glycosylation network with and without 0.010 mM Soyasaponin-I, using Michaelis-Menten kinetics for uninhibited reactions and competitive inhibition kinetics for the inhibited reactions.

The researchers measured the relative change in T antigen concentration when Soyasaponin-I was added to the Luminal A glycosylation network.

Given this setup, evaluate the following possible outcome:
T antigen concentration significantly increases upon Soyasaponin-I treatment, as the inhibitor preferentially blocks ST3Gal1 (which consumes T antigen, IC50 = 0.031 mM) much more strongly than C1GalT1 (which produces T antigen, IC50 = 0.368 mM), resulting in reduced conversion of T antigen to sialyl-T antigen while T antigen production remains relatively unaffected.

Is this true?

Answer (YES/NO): NO